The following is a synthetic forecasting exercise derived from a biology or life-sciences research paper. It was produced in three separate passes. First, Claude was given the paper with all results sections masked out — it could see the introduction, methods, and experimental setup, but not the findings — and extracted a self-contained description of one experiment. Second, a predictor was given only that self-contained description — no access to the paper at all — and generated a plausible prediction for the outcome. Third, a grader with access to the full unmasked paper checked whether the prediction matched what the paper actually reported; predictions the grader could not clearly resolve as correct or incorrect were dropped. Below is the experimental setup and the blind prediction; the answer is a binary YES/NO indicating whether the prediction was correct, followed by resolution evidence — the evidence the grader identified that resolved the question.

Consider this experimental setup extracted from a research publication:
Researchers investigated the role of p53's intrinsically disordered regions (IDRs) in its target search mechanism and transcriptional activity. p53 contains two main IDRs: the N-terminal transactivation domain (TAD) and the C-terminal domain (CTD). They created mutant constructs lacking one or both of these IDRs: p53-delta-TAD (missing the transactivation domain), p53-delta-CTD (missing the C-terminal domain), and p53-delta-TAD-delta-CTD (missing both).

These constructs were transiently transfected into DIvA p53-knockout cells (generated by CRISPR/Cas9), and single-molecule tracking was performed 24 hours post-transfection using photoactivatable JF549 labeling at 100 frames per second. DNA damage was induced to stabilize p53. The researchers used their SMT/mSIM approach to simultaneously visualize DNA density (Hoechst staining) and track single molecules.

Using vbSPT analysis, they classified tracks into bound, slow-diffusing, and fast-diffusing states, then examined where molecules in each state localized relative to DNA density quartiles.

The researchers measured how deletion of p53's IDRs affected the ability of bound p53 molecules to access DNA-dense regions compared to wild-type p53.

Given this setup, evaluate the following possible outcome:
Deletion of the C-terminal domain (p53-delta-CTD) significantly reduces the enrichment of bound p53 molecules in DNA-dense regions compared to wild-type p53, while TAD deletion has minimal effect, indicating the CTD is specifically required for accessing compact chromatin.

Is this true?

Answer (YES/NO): YES